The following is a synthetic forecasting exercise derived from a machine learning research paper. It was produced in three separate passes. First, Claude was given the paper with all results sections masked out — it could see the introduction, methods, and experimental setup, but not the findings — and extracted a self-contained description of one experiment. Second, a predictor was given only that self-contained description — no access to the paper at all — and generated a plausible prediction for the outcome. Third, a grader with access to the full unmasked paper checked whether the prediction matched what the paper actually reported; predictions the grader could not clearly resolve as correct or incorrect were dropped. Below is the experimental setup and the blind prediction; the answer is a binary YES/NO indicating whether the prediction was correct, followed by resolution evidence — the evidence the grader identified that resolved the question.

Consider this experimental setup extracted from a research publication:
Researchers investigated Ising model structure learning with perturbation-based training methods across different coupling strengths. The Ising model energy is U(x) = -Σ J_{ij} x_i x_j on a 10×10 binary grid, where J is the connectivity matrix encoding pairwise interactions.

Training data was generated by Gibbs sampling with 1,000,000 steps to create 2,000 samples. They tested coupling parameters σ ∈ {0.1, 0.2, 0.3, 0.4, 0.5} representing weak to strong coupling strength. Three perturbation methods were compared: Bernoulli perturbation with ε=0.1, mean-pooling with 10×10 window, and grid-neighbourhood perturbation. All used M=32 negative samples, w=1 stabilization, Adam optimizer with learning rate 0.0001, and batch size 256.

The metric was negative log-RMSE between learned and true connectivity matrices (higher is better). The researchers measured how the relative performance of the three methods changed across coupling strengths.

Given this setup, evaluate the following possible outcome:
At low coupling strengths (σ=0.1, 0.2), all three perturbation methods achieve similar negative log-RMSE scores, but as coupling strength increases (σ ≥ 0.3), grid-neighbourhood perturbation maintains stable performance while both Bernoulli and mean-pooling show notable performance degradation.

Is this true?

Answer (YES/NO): NO